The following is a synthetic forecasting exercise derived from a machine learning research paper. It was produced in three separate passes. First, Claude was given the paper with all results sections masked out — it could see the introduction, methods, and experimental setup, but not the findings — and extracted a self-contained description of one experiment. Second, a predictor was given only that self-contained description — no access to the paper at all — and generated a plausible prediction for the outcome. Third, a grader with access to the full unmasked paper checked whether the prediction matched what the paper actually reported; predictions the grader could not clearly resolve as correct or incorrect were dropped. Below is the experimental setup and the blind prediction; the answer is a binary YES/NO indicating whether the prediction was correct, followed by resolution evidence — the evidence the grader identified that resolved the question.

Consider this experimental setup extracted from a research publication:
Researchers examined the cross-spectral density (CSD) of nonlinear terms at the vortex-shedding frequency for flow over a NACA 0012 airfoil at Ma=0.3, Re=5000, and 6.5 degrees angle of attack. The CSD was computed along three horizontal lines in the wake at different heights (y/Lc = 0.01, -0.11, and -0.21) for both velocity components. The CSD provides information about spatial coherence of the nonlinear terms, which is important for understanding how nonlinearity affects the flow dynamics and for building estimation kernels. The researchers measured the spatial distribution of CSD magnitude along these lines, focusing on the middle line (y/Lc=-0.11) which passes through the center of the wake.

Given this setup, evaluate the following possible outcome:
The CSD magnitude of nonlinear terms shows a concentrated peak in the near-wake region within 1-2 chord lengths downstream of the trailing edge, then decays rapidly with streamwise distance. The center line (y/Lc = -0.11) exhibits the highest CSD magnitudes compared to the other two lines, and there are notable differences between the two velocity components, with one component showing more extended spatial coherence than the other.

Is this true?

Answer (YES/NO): NO